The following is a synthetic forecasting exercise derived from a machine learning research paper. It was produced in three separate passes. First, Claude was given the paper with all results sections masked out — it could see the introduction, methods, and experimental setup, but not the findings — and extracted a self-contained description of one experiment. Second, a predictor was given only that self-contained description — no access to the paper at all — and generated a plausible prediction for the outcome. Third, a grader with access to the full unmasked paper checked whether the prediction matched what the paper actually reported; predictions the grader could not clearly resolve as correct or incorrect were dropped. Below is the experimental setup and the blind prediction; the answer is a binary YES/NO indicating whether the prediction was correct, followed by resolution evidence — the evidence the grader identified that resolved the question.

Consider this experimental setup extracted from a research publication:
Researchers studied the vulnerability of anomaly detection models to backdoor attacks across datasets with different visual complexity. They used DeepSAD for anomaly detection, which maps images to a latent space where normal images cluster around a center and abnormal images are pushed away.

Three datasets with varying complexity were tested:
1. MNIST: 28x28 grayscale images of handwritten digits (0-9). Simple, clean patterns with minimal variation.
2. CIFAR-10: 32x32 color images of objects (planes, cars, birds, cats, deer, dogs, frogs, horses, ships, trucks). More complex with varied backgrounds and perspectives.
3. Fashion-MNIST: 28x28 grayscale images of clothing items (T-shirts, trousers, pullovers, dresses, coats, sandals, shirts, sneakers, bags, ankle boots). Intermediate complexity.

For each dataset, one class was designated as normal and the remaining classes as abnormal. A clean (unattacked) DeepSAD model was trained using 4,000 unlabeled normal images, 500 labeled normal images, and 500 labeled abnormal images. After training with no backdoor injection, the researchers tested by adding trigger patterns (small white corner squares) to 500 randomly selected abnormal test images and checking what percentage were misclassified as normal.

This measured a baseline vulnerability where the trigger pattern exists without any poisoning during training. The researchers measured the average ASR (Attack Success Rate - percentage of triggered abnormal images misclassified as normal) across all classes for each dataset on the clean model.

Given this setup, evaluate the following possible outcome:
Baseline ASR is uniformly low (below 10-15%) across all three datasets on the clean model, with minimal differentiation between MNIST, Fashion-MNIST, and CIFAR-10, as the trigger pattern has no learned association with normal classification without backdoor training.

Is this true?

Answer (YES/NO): NO